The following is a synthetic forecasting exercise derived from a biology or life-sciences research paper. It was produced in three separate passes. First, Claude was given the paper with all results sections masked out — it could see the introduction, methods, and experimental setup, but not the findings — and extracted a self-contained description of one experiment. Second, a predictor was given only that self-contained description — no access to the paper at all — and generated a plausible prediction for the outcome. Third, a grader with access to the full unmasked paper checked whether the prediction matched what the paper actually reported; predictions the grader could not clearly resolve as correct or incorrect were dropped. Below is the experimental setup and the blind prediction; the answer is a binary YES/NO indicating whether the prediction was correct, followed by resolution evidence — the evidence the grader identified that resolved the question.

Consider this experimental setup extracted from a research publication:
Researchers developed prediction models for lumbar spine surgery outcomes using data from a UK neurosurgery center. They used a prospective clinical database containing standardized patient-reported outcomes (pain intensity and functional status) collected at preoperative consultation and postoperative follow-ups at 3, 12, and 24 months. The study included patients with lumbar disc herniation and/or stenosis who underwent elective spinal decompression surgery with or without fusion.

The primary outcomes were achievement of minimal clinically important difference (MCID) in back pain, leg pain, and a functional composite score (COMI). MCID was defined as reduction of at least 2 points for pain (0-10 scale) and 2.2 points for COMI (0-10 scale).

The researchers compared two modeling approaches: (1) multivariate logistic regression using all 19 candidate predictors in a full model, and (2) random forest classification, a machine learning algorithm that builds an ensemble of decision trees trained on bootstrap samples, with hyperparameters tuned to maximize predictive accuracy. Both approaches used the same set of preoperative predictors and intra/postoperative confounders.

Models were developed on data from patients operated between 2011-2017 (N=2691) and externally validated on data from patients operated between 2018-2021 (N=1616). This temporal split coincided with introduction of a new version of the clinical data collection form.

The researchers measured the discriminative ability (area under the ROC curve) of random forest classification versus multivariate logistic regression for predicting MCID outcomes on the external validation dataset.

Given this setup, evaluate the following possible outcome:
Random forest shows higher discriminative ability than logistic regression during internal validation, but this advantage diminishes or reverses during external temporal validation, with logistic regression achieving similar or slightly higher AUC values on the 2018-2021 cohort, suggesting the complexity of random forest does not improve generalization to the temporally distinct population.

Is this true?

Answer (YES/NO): NO